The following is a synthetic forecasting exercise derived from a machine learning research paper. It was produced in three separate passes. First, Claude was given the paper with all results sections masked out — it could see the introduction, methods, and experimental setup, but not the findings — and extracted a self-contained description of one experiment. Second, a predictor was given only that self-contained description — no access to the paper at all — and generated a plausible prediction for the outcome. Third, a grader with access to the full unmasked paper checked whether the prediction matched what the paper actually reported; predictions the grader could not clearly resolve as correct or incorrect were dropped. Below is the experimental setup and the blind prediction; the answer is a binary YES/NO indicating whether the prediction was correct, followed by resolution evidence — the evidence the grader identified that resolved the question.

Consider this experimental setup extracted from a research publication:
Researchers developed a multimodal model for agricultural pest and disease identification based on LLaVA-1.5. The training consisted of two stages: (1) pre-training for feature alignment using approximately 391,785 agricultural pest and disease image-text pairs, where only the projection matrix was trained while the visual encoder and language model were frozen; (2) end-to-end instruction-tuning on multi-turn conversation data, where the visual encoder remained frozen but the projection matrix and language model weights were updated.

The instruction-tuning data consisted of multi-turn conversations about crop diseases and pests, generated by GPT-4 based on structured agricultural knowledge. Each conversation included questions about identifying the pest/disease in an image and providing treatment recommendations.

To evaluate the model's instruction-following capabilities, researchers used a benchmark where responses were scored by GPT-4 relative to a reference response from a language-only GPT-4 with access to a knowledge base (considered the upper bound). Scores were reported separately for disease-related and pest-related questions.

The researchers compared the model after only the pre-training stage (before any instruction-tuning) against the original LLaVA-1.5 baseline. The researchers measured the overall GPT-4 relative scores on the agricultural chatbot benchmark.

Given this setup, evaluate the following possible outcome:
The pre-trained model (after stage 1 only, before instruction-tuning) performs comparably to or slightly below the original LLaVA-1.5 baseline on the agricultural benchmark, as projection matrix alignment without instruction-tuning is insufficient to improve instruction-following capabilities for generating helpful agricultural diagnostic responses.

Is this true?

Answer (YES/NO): NO